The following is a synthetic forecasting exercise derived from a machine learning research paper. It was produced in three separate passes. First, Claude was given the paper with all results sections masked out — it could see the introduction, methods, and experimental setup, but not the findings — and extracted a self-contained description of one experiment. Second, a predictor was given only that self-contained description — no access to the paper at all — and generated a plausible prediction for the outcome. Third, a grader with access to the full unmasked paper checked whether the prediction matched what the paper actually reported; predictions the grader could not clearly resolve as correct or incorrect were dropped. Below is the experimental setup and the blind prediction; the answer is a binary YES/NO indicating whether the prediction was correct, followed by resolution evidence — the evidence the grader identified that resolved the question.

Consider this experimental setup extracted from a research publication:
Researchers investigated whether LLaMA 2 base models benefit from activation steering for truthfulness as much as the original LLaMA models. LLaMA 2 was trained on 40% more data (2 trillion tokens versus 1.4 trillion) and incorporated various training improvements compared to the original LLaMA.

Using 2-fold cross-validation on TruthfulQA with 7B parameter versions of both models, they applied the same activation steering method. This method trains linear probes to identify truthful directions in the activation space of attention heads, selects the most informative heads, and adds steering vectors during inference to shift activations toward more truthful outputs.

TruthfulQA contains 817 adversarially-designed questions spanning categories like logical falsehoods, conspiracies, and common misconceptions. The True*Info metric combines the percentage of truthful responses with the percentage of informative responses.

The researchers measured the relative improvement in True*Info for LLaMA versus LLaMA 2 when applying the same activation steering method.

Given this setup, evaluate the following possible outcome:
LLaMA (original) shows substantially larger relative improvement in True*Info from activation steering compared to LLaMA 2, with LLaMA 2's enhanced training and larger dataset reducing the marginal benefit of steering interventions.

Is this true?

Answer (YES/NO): YES